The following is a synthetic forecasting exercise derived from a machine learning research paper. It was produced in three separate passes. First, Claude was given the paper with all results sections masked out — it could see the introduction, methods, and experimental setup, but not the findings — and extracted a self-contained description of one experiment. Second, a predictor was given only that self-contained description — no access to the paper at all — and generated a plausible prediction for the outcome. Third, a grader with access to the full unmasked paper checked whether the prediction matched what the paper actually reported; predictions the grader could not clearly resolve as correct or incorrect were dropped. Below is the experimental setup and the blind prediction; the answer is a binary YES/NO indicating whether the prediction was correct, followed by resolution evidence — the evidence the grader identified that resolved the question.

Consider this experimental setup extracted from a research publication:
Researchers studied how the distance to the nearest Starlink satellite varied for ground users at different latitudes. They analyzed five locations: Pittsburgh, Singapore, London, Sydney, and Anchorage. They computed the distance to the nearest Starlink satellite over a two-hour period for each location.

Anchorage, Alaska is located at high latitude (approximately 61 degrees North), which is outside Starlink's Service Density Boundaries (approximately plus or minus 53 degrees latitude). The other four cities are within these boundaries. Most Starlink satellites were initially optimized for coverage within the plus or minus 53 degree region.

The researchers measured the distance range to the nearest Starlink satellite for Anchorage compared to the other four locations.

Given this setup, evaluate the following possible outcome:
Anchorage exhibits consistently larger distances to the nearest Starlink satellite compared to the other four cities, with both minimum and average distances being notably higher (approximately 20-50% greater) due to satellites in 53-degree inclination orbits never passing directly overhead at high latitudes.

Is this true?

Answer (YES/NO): NO